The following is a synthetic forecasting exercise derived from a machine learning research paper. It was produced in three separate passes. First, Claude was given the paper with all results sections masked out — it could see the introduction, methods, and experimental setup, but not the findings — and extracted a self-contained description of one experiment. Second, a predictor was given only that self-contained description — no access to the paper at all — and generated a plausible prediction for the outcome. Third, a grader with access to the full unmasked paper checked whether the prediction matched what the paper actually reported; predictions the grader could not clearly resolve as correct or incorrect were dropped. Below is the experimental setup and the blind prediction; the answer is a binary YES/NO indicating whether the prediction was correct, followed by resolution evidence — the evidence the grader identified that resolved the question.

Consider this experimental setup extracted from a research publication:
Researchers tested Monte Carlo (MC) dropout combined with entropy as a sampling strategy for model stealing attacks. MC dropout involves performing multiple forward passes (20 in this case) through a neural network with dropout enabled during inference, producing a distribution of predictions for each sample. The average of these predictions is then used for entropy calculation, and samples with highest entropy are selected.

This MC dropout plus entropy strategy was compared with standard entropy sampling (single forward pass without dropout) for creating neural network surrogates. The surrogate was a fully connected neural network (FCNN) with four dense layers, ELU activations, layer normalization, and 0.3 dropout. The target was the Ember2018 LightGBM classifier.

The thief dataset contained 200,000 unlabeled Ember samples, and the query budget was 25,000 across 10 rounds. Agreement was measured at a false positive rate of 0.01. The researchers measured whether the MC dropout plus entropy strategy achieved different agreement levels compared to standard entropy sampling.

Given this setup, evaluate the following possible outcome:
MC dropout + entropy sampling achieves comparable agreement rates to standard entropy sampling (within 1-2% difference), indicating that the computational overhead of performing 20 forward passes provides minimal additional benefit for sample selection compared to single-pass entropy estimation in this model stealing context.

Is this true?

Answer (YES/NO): NO